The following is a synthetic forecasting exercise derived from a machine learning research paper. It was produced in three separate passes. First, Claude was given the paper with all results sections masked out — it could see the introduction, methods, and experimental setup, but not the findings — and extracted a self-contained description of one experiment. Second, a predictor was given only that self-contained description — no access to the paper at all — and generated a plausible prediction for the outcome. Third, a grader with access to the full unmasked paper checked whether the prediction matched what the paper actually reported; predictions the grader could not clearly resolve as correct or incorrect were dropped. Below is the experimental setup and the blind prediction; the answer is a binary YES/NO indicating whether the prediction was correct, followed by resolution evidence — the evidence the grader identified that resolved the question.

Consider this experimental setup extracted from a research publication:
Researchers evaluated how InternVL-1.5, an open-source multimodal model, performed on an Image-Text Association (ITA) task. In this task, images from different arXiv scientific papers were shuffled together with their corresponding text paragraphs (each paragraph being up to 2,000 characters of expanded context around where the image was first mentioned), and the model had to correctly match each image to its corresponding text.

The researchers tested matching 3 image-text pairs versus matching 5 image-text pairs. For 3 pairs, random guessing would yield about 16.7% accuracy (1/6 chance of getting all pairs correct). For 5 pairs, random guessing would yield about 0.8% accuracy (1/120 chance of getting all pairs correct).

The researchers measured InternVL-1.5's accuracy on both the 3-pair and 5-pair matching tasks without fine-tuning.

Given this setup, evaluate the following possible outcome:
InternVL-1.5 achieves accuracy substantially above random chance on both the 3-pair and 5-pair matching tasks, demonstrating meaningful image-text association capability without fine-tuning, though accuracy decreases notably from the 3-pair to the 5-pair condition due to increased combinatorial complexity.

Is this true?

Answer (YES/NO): NO